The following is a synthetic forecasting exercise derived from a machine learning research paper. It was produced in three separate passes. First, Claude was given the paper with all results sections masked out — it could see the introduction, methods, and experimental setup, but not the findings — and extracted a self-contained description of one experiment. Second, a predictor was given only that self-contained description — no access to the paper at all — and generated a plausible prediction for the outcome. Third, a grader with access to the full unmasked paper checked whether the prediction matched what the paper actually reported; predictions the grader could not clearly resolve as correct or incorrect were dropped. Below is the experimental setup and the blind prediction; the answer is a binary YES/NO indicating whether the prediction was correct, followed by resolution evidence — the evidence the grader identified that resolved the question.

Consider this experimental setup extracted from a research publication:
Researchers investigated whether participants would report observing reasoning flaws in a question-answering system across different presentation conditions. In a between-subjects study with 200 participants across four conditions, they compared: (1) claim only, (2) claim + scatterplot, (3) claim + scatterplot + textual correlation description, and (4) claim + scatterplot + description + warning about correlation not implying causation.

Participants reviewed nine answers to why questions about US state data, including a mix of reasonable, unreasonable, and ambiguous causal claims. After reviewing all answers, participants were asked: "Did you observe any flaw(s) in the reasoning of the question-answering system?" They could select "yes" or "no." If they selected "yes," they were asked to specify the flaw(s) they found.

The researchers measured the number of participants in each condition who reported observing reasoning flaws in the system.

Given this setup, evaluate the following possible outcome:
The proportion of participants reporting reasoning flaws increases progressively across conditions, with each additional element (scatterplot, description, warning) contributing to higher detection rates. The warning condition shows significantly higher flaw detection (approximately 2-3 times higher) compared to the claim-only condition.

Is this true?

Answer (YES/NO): NO